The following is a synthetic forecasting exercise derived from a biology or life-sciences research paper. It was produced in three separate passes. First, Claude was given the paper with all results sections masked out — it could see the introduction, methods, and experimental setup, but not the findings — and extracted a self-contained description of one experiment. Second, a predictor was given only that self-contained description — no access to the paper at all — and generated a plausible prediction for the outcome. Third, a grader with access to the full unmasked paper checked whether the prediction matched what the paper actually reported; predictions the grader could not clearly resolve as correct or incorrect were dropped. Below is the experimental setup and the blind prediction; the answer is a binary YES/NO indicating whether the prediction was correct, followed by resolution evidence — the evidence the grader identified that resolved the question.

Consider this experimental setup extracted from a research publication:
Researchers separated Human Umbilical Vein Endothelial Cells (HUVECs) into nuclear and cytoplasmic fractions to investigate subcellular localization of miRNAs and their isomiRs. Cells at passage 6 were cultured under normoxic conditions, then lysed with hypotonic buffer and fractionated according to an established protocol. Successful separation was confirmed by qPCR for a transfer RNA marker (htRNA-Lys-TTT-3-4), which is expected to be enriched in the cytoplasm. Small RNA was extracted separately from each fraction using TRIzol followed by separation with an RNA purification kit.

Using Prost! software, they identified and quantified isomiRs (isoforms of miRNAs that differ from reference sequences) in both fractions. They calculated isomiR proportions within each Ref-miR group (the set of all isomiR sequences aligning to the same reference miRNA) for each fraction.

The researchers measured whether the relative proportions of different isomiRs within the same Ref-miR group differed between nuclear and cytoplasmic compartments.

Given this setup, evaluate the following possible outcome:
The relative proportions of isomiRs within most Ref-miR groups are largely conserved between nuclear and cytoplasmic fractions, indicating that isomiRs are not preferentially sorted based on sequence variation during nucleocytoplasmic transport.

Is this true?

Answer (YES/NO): NO